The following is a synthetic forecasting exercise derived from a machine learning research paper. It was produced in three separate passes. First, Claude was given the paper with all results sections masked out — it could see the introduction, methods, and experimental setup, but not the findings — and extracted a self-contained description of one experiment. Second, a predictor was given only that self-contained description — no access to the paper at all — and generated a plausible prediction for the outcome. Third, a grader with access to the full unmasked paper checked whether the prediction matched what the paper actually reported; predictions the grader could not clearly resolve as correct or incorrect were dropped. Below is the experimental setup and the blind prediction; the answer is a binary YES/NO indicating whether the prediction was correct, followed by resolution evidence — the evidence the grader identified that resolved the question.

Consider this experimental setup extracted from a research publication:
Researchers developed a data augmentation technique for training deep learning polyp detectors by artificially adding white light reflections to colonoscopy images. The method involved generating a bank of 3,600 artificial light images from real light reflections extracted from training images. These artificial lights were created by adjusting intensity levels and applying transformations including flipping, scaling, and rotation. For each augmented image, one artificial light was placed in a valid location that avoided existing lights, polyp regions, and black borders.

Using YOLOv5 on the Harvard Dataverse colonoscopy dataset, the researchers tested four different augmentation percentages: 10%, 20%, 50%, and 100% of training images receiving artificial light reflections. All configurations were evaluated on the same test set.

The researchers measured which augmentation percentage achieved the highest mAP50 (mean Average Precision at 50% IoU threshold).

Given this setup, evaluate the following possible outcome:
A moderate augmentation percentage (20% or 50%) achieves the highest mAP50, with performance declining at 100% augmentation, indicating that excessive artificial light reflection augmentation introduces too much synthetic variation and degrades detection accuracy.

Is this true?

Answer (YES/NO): YES